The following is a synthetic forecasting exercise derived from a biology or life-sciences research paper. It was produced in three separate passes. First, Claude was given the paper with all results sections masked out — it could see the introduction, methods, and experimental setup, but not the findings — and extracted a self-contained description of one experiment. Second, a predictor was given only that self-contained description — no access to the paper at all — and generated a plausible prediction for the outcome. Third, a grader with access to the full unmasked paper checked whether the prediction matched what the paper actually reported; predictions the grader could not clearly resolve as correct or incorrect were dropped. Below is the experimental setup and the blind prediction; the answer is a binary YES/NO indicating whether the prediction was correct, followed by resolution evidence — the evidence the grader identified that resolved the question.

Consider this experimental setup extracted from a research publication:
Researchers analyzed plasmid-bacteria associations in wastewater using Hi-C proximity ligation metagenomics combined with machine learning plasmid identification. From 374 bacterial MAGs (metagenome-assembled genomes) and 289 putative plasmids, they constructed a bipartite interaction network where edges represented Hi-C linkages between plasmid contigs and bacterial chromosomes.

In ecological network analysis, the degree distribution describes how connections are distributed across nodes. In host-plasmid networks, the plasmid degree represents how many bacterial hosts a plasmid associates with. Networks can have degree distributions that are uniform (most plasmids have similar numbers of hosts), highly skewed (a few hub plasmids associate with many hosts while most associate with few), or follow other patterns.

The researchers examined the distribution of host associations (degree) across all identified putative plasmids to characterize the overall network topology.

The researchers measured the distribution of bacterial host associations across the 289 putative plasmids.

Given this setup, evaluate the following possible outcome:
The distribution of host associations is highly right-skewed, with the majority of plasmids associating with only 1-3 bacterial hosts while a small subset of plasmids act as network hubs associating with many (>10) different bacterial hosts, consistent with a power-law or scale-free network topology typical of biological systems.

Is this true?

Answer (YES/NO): NO